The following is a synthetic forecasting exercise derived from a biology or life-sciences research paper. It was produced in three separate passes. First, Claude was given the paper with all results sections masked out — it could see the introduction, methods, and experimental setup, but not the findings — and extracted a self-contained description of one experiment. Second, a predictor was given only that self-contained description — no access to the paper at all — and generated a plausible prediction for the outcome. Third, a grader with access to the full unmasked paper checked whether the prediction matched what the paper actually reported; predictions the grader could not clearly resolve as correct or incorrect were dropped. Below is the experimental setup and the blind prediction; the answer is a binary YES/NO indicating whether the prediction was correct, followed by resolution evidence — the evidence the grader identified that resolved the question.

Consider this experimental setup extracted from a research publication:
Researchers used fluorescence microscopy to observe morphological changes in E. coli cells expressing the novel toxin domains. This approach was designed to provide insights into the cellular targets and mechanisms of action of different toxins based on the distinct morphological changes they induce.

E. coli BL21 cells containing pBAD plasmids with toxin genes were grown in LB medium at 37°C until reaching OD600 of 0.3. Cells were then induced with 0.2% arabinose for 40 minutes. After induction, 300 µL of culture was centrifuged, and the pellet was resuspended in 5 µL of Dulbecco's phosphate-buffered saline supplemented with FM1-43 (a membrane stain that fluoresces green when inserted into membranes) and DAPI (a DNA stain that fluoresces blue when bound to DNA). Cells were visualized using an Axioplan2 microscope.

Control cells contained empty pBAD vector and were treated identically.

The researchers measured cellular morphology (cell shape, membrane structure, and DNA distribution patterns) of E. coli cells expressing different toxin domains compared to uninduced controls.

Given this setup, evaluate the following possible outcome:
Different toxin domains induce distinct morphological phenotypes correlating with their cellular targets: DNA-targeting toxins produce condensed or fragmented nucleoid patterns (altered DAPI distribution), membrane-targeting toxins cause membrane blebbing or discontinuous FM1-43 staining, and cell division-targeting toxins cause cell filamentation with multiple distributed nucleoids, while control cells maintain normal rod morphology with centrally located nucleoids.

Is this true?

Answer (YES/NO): YES